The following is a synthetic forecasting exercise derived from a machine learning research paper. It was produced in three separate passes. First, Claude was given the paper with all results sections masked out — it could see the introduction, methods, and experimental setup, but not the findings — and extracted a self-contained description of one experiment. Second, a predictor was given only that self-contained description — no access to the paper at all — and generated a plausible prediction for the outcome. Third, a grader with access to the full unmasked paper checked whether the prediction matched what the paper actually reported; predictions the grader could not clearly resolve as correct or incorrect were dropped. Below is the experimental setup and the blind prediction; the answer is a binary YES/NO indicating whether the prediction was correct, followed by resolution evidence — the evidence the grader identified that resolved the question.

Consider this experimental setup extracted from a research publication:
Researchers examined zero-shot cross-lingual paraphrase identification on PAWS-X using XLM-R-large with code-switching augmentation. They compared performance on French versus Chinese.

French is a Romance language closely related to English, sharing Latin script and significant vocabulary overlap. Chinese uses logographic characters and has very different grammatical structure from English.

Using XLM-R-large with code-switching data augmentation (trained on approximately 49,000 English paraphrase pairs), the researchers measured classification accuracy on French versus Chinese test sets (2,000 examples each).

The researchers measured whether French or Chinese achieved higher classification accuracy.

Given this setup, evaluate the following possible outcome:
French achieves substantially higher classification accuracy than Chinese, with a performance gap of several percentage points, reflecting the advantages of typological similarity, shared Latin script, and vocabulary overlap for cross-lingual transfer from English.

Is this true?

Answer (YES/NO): YES